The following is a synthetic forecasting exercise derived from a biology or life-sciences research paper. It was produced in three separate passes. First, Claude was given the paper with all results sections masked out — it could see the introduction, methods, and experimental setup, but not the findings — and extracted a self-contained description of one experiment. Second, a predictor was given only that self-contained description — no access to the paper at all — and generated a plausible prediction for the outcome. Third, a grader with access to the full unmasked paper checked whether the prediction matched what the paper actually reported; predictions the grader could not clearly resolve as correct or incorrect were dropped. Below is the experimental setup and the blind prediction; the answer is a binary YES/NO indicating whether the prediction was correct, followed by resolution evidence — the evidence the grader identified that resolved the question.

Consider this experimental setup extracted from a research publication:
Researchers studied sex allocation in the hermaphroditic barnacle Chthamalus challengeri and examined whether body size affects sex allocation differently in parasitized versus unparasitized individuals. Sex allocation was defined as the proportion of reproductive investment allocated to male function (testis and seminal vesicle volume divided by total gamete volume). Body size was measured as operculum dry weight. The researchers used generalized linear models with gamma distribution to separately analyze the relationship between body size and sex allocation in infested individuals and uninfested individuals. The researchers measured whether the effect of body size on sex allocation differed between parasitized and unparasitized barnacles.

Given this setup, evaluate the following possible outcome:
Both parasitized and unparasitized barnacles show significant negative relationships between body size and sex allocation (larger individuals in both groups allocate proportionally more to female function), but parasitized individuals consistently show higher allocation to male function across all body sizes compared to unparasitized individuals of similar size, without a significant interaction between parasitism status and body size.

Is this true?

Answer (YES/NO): NO